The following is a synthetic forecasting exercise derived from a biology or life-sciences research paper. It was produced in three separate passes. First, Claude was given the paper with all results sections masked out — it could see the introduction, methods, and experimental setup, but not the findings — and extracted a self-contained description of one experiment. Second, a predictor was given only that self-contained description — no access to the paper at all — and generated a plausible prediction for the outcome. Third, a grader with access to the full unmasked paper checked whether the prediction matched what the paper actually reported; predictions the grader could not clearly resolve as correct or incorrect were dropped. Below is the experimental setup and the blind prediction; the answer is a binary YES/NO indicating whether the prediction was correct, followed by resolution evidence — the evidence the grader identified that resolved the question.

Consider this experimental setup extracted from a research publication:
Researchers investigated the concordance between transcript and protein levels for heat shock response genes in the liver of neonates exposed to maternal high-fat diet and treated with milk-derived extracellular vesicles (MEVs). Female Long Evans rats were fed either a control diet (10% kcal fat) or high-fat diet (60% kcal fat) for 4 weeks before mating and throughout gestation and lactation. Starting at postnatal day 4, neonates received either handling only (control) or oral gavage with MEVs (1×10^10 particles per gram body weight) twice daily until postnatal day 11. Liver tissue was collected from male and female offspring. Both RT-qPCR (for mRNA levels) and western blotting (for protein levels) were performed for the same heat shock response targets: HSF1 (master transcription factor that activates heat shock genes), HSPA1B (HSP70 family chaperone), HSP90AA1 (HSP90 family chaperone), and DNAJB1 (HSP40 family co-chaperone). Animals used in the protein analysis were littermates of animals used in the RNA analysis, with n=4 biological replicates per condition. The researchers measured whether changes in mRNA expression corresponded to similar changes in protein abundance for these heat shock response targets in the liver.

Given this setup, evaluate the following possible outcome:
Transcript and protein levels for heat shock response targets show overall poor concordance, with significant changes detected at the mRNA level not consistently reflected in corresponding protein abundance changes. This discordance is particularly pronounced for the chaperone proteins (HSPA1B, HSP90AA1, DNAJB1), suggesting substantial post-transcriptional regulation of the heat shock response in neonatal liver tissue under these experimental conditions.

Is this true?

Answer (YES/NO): YES